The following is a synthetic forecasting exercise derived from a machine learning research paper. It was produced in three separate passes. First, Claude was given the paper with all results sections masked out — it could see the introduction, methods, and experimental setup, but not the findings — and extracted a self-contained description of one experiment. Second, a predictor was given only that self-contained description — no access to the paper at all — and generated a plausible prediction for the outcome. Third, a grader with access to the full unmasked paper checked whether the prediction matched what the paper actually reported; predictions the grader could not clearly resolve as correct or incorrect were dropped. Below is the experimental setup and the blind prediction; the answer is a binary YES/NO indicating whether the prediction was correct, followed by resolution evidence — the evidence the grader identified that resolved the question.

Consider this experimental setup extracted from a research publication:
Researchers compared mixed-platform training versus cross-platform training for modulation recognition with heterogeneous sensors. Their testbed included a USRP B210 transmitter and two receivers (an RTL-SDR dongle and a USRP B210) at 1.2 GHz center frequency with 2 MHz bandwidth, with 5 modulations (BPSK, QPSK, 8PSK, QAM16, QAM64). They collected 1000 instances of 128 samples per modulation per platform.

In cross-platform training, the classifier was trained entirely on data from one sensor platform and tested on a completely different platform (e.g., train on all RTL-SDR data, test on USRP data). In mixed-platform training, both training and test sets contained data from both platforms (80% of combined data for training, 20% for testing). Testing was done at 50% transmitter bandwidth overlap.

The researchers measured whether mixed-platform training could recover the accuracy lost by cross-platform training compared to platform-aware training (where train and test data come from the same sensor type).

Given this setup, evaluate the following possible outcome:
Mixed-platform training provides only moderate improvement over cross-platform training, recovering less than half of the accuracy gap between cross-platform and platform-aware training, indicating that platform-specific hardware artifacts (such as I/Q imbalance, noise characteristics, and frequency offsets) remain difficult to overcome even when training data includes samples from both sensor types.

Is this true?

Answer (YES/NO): NO